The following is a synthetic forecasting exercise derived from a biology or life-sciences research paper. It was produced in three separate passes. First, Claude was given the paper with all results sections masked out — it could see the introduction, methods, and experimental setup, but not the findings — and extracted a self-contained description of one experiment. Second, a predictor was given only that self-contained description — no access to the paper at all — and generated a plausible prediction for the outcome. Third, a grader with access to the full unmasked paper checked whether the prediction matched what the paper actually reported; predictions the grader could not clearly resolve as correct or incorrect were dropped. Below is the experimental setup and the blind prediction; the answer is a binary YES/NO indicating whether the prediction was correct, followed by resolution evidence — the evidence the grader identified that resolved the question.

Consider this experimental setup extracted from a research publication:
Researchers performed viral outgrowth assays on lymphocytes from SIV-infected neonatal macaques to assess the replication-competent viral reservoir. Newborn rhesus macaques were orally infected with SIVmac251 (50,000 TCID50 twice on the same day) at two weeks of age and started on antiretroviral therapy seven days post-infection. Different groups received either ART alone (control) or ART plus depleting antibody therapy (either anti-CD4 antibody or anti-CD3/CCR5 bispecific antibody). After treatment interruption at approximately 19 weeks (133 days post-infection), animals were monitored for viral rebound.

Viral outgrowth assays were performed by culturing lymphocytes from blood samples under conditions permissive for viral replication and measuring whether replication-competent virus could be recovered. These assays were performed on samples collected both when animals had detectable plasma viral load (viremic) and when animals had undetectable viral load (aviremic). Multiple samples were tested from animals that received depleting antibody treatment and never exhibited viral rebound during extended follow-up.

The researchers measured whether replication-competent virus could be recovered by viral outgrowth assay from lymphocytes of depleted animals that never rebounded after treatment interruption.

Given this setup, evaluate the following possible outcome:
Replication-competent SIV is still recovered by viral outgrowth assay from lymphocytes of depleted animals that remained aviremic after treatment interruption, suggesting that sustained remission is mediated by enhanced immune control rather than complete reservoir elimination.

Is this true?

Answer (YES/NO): NO